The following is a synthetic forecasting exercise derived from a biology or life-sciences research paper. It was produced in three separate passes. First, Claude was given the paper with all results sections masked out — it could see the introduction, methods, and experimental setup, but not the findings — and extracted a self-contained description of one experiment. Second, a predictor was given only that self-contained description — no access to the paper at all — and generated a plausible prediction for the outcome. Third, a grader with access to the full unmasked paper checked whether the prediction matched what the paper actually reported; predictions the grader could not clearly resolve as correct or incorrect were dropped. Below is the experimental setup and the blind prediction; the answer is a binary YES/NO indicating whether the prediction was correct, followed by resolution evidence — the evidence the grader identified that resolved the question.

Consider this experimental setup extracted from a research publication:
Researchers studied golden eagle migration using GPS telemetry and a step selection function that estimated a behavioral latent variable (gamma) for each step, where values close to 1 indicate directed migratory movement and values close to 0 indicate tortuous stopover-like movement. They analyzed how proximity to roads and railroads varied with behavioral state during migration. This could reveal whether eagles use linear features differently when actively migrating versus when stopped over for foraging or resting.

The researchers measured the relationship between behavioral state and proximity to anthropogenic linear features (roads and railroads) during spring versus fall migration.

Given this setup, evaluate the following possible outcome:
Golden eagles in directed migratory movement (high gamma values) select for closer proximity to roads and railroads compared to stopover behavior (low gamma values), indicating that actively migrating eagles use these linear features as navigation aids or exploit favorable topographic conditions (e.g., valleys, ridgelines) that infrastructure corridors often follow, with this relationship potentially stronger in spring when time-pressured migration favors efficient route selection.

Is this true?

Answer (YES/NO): NO